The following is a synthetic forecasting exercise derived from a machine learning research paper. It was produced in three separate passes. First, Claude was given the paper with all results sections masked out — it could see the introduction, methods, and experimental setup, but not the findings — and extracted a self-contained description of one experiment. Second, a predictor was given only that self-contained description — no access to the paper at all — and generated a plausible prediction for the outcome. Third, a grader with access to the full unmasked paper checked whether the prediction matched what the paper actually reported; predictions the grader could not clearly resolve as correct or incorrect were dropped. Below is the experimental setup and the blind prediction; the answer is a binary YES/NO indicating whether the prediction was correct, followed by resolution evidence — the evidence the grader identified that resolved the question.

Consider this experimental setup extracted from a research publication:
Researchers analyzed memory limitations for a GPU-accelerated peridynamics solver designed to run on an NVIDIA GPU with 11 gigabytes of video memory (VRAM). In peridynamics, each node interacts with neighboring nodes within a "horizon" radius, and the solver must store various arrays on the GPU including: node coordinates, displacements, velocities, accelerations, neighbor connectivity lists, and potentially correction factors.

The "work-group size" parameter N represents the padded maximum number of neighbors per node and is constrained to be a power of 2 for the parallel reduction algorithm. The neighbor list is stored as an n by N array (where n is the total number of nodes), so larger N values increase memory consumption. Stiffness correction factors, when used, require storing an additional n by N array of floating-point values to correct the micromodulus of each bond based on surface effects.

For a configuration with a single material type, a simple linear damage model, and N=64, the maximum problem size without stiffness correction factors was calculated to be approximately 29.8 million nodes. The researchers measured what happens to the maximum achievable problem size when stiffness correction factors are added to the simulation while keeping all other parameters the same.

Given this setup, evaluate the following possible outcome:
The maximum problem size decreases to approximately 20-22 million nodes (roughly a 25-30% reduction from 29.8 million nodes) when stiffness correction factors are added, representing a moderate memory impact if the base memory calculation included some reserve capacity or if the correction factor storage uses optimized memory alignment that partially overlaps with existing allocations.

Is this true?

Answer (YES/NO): NO